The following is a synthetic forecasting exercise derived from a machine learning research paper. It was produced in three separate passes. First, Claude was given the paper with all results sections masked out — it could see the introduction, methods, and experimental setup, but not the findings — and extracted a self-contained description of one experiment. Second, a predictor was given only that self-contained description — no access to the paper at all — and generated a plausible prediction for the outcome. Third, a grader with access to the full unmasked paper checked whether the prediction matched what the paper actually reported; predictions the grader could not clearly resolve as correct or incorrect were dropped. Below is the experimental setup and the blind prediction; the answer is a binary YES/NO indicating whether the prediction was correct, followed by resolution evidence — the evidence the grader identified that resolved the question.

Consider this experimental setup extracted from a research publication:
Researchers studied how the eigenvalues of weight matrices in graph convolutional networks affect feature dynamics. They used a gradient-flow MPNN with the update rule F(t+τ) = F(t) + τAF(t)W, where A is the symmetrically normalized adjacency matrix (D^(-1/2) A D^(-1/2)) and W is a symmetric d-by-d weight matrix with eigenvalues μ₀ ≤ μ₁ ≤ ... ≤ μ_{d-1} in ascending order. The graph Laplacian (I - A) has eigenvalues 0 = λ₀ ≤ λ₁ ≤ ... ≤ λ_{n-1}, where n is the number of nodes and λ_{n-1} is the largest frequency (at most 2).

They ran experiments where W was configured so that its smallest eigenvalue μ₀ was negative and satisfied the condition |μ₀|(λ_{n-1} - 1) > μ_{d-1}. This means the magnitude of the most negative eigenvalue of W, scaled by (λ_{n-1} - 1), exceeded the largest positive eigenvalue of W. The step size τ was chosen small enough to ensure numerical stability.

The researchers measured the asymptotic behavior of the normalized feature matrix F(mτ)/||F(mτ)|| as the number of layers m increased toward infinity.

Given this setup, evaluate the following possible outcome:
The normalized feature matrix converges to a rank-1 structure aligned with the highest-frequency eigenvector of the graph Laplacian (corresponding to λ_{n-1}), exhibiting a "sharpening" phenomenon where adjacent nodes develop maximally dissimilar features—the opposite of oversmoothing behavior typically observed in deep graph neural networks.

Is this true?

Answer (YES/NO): YES